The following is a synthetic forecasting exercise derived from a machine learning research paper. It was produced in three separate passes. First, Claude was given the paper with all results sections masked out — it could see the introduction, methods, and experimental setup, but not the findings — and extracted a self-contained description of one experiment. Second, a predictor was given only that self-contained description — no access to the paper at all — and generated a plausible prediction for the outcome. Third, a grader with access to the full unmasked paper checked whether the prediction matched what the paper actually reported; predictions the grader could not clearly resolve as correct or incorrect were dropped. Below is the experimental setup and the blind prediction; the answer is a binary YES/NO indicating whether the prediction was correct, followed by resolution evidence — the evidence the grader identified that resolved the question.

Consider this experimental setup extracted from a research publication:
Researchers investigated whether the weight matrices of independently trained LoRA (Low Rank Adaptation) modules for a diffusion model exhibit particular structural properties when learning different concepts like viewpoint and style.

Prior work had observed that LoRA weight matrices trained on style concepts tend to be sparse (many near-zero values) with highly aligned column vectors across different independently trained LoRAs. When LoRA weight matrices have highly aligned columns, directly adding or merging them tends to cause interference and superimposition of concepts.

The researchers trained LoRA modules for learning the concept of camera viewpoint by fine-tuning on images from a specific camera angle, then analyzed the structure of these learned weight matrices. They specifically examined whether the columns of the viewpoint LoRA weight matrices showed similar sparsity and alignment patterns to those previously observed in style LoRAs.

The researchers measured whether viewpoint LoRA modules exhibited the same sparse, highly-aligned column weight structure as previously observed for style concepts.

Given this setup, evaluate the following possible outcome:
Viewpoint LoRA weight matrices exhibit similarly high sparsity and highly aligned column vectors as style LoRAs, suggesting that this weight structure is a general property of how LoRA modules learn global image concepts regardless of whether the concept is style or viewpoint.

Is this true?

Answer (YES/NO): YES